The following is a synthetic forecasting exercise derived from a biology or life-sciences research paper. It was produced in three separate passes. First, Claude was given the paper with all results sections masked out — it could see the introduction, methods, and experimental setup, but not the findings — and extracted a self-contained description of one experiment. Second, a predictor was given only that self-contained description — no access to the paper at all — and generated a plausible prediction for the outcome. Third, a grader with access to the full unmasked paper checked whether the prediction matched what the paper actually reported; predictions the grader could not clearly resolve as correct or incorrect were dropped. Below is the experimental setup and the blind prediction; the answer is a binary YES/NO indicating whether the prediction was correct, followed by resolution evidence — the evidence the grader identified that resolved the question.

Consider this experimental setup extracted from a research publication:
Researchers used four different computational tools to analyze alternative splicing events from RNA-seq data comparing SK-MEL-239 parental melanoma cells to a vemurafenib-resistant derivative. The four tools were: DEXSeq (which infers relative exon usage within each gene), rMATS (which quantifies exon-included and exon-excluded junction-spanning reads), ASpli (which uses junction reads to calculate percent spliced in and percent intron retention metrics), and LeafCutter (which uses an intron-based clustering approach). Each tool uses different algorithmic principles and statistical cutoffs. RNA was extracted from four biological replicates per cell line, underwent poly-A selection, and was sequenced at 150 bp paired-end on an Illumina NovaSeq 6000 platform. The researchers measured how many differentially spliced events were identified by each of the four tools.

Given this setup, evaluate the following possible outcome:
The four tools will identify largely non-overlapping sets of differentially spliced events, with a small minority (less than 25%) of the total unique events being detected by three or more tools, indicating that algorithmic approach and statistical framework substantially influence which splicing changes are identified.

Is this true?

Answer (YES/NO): YES